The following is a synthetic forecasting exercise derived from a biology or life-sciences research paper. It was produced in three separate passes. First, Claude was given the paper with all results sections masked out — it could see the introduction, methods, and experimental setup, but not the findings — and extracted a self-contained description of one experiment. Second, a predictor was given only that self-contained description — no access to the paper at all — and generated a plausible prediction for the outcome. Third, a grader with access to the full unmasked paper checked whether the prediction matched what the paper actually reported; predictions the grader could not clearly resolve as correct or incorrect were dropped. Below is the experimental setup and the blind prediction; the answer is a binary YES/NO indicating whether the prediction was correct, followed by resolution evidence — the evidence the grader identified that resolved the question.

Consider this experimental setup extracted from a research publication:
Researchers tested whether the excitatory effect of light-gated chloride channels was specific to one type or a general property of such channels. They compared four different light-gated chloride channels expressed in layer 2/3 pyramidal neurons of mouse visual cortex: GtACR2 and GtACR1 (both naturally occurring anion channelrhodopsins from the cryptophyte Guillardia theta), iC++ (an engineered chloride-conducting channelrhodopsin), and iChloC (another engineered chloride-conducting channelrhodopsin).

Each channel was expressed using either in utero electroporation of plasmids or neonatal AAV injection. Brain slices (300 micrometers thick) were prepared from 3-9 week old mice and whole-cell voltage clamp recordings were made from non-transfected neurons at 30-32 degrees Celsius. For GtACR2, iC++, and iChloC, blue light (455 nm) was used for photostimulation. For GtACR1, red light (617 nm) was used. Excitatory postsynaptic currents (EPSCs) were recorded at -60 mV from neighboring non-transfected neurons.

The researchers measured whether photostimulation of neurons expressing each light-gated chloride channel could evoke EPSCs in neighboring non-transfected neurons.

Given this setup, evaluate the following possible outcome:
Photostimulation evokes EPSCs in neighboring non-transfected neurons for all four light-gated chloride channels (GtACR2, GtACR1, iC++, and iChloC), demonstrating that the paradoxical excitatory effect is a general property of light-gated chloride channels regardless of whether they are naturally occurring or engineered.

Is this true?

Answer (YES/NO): YES